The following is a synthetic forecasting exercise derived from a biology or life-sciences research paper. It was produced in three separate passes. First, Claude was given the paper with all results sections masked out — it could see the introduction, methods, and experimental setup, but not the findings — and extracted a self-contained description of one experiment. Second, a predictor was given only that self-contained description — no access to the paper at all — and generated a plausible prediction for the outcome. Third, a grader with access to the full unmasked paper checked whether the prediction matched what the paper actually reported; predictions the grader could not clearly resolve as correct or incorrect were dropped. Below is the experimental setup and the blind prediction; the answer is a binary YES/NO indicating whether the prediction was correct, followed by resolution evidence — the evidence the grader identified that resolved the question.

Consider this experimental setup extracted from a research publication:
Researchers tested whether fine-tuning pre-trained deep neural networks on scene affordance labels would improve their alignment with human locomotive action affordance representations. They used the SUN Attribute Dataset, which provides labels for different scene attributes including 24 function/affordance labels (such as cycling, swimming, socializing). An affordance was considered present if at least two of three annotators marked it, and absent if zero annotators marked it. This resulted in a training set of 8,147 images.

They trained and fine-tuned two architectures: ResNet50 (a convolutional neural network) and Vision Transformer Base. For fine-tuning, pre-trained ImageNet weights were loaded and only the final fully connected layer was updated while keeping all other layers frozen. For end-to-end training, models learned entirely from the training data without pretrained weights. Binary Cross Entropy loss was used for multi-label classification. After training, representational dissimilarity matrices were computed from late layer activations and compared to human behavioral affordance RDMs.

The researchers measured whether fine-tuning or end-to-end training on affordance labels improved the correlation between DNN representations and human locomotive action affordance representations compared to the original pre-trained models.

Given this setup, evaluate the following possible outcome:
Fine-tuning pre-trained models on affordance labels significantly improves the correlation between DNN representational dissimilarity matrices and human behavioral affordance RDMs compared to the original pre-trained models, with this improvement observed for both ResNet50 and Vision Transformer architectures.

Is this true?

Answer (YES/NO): NO